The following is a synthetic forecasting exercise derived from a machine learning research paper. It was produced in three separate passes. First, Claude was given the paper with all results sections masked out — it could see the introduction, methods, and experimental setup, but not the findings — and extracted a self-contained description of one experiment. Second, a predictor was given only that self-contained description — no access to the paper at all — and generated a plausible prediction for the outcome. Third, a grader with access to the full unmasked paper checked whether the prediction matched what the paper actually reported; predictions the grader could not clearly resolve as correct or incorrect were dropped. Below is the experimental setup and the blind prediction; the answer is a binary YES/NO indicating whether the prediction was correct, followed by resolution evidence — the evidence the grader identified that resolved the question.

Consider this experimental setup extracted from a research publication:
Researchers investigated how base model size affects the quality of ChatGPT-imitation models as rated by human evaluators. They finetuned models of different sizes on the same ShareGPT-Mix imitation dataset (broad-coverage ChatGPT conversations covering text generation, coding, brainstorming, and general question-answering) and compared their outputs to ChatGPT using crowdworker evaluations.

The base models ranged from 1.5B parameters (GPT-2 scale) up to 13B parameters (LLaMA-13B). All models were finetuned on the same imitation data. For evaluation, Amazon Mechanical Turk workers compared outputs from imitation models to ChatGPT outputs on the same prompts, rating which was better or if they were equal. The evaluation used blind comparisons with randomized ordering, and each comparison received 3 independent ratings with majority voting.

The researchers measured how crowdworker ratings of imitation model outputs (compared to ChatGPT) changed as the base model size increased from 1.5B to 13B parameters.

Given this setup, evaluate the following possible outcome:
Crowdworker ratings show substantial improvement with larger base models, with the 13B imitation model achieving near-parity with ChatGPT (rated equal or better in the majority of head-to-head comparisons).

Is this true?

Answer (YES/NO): YES